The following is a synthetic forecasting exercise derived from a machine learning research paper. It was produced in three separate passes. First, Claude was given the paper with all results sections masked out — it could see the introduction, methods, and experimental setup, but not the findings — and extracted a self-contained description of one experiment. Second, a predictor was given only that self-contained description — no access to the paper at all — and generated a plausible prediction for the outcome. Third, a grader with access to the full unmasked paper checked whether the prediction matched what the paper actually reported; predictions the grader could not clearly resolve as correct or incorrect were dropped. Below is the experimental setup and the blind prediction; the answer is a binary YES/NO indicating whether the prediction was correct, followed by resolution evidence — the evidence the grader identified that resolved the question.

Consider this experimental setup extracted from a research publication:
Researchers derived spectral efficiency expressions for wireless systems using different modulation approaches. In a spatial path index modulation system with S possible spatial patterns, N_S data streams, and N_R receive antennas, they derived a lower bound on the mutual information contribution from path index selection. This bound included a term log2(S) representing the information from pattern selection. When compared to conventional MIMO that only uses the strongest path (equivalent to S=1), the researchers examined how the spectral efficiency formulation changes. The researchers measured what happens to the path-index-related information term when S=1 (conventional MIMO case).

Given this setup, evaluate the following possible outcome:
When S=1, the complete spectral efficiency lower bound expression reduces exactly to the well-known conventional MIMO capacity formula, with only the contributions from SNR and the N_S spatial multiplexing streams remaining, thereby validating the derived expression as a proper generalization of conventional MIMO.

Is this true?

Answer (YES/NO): YES